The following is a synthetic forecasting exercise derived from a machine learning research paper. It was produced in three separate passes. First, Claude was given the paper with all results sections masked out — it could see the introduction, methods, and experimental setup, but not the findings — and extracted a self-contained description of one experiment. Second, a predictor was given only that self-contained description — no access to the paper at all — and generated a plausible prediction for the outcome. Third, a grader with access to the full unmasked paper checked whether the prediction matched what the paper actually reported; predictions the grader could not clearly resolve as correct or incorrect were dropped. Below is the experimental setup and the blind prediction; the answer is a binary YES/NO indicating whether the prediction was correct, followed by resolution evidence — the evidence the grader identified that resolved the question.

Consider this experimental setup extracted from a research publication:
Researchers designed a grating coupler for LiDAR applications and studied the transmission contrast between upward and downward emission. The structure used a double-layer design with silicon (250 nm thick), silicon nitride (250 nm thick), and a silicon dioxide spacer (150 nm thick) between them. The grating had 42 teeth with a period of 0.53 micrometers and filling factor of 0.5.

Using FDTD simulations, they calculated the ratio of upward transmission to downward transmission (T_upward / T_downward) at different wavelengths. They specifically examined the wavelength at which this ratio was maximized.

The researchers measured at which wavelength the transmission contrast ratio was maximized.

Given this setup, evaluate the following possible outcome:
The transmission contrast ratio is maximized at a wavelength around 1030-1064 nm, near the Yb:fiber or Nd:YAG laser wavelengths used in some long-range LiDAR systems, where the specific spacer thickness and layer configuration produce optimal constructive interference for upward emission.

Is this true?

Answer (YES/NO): NO